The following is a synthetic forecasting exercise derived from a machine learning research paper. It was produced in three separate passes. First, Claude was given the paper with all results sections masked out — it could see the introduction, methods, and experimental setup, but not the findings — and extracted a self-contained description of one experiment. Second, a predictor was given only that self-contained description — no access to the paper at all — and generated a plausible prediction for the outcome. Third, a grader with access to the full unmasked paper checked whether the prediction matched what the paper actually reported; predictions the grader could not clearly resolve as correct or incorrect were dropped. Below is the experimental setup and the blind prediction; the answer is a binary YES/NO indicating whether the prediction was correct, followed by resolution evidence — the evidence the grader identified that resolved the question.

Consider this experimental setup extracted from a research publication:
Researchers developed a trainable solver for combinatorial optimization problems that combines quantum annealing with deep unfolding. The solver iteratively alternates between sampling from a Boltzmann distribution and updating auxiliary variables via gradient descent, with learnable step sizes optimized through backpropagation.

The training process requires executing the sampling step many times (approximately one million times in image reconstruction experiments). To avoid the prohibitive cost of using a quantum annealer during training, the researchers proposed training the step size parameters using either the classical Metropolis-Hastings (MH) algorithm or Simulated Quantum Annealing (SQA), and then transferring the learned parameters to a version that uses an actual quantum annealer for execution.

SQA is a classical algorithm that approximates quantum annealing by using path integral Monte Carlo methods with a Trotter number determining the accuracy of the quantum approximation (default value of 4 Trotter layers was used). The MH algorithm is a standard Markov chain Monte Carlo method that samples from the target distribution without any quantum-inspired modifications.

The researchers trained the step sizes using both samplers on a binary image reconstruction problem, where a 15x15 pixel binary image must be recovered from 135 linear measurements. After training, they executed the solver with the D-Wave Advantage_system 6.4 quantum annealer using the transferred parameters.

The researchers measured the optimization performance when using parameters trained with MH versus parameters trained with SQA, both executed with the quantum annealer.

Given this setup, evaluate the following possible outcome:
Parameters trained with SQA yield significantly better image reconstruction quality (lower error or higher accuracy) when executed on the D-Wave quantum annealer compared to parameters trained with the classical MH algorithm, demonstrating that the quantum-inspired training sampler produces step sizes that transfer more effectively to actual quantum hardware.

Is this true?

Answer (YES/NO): YES